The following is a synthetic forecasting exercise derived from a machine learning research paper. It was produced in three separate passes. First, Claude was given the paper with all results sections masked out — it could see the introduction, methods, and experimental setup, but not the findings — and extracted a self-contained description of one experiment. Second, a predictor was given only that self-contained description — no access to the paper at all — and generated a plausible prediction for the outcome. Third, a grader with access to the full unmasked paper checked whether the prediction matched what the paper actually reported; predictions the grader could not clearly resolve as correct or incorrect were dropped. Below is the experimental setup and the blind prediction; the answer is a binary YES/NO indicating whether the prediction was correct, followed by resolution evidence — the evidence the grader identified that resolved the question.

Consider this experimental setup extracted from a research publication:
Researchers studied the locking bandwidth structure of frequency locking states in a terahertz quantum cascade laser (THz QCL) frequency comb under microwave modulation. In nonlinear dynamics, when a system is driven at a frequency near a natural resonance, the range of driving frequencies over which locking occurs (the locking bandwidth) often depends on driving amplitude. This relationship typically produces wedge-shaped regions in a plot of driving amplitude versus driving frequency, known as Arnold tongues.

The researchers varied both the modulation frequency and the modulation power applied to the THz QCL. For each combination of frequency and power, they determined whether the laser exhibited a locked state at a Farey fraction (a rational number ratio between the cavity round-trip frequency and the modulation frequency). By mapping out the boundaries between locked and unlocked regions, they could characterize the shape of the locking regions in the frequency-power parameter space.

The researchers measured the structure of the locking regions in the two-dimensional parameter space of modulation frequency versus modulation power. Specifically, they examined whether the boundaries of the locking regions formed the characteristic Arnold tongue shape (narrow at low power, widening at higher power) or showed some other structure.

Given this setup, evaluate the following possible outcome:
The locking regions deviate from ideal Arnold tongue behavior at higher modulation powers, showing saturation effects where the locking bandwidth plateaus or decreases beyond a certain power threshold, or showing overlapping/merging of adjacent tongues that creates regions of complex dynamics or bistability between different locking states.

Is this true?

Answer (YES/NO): YES